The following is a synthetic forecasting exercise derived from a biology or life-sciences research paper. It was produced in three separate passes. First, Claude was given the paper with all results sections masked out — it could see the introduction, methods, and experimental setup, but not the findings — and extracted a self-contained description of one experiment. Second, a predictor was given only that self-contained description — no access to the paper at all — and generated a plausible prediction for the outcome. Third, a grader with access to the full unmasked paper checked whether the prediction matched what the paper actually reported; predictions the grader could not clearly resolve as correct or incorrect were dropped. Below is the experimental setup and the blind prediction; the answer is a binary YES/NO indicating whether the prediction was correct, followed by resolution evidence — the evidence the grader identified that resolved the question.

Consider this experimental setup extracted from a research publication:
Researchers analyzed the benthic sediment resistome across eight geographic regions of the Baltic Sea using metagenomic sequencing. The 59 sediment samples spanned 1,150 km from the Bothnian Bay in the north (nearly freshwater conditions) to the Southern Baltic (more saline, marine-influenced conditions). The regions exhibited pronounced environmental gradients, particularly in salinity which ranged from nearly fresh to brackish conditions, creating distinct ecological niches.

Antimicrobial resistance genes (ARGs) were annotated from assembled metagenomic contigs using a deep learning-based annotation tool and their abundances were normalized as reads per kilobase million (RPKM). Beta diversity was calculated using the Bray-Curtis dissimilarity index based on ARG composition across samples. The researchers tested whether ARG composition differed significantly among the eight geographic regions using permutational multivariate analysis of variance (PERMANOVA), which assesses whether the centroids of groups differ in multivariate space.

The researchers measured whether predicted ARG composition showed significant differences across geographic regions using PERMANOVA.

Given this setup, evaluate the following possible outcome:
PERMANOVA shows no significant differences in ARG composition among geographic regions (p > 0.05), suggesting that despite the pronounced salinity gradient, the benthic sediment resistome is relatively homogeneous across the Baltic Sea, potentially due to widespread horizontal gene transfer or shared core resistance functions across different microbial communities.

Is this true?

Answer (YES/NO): NO